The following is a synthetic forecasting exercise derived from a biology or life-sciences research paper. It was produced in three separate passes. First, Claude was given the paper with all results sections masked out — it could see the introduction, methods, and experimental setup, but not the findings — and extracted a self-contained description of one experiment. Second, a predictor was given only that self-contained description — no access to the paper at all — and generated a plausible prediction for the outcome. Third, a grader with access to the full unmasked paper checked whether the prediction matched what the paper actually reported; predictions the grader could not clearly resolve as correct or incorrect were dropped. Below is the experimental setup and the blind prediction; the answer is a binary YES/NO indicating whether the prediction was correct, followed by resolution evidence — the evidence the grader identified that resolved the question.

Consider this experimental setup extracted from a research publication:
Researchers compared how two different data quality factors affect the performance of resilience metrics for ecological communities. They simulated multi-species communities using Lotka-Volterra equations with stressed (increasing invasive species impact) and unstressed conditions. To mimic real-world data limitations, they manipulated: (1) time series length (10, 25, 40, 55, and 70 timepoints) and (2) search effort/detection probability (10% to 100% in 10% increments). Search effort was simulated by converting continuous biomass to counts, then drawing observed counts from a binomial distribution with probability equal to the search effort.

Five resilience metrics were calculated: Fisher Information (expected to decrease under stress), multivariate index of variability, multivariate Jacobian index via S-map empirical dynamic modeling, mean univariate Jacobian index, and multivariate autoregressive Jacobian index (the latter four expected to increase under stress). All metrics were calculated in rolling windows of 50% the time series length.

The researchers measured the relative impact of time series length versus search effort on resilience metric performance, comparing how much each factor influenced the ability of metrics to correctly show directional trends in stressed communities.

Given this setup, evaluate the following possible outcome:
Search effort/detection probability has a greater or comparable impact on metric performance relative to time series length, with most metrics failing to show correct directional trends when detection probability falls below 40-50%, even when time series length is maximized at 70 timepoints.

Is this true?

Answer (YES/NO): NO